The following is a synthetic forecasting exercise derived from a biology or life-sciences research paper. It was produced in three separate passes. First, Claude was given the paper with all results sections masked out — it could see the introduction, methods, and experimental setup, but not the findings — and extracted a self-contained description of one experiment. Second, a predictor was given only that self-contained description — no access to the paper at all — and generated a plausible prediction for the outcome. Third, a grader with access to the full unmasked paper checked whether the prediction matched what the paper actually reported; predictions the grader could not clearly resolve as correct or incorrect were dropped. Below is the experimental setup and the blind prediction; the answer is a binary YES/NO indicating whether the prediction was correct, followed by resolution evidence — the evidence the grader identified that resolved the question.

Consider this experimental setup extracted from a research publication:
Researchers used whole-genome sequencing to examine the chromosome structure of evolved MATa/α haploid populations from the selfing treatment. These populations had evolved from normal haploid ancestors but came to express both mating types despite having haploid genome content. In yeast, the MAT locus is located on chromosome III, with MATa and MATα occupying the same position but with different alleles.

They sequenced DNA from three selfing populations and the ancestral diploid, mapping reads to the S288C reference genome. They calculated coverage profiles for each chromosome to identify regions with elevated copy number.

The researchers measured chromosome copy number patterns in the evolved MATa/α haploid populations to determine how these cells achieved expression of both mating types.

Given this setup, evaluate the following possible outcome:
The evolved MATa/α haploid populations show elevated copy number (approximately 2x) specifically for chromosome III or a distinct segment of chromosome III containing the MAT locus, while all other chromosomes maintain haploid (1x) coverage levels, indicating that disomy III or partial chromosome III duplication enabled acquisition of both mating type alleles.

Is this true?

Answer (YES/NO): YES